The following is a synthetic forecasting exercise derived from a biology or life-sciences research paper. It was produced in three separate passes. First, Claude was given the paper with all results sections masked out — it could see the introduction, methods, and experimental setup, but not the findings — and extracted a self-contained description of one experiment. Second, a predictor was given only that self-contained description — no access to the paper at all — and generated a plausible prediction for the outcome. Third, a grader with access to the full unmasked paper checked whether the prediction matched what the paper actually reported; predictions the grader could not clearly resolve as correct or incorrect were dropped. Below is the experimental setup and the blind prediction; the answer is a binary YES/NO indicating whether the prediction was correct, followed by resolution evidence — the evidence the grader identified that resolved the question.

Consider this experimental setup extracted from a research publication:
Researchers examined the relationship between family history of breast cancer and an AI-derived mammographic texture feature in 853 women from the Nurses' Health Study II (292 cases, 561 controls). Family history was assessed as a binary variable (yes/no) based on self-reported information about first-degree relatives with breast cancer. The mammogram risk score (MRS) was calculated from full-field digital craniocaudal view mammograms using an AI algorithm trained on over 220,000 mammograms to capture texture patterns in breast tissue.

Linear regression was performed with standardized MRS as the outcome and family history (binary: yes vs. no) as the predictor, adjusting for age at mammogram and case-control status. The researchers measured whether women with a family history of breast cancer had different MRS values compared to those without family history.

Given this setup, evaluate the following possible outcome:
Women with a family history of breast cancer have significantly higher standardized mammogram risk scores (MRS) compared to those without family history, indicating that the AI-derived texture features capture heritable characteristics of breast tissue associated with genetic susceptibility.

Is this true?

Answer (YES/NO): NO